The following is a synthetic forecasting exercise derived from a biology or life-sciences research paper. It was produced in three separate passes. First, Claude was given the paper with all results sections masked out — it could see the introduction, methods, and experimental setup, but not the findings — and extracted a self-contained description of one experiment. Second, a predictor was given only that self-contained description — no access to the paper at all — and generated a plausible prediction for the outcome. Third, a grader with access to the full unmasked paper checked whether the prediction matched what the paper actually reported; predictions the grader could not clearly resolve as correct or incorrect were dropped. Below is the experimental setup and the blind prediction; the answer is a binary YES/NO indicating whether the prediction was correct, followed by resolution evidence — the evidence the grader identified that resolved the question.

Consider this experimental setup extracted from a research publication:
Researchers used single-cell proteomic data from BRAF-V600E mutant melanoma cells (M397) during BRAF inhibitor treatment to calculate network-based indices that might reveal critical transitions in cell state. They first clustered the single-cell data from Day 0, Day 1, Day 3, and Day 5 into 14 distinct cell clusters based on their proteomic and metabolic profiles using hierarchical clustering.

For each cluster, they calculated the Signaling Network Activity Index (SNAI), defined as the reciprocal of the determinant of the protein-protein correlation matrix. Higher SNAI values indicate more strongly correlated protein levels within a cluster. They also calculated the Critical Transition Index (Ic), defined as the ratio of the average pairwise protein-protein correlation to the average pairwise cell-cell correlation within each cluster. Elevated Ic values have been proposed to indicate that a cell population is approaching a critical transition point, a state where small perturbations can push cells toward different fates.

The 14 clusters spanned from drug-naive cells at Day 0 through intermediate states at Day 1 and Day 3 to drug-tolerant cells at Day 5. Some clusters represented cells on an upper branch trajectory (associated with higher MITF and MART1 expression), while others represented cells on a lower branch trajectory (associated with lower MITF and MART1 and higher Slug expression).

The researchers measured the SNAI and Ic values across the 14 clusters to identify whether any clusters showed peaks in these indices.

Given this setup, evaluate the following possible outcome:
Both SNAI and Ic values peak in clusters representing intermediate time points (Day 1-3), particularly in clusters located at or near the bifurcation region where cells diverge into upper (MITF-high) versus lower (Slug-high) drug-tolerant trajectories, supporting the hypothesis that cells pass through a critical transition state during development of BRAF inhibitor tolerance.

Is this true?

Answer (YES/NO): YES